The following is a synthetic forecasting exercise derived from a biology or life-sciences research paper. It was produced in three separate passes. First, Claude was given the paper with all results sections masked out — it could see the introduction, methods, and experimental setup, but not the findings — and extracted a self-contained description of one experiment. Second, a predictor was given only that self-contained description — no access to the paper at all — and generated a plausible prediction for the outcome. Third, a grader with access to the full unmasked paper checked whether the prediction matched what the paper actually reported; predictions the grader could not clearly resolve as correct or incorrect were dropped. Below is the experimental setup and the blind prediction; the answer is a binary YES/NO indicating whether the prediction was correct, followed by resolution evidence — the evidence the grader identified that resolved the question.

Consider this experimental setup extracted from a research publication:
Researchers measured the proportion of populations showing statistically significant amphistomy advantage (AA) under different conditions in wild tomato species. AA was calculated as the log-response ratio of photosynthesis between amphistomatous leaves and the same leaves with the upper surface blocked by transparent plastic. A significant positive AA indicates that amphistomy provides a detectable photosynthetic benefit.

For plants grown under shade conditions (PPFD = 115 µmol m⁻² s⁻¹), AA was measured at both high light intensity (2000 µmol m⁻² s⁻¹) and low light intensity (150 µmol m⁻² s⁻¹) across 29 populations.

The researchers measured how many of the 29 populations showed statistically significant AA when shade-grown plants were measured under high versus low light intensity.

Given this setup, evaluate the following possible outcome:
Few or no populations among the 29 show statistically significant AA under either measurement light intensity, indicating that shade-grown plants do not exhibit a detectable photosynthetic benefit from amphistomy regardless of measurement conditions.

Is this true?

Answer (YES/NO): NO